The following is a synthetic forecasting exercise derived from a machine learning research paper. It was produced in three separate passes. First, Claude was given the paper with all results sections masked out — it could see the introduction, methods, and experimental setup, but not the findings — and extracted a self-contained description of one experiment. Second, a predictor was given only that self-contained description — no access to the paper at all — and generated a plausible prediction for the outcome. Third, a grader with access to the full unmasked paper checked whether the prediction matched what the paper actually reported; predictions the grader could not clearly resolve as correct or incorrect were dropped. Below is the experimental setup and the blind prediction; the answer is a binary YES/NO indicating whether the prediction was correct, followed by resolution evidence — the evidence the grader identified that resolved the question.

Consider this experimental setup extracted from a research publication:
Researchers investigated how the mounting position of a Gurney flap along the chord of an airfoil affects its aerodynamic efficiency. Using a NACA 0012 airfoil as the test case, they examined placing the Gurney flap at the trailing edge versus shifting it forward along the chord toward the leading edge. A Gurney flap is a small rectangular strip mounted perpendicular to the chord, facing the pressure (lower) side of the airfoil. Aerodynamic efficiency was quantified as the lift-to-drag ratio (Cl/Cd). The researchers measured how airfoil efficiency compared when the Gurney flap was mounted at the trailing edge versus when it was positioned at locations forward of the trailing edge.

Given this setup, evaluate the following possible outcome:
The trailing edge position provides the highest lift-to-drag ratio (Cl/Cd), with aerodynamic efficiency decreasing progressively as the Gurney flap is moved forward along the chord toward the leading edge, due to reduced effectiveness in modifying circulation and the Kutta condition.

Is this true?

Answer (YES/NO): NO